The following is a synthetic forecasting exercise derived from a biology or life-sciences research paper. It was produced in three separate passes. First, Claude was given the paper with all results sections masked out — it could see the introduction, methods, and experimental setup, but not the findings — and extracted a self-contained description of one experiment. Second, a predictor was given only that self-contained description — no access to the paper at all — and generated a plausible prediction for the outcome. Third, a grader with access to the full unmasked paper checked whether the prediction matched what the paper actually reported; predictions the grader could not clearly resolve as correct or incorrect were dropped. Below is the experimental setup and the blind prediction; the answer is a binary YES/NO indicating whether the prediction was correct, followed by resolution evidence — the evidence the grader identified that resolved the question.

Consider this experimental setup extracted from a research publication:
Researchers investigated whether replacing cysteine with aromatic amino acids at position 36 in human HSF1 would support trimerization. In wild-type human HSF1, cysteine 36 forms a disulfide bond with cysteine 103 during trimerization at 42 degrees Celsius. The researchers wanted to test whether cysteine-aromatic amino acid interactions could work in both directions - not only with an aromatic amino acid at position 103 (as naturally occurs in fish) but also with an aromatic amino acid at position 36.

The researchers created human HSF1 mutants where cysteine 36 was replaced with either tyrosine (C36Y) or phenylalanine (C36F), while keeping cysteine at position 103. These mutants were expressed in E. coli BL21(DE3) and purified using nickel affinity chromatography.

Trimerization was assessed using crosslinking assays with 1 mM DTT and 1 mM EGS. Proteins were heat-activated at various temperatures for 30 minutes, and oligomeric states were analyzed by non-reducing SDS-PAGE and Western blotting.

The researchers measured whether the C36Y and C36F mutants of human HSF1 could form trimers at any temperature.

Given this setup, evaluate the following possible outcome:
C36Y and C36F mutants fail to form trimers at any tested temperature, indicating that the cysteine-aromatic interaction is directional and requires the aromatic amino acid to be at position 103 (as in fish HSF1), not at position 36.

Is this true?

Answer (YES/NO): NO